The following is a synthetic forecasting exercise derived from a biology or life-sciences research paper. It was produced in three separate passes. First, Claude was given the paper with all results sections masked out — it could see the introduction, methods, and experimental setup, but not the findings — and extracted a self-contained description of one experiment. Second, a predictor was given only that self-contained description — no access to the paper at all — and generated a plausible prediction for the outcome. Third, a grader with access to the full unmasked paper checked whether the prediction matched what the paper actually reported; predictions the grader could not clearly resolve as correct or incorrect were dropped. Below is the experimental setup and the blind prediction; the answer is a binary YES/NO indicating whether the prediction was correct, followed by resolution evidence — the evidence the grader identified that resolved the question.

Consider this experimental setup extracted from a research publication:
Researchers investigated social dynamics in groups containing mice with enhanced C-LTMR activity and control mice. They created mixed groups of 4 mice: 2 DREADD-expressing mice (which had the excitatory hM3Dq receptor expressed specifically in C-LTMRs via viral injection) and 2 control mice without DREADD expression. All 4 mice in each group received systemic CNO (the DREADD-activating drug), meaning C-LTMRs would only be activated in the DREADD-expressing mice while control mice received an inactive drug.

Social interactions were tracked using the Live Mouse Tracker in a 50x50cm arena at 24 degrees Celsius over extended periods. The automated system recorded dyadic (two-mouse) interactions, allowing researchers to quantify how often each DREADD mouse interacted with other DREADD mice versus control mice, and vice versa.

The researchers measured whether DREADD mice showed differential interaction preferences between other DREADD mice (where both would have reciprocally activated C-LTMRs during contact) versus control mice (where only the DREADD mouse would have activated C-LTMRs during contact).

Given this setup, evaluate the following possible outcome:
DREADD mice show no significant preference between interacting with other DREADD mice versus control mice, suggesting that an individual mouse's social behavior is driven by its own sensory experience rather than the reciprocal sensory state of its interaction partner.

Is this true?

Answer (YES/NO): NO